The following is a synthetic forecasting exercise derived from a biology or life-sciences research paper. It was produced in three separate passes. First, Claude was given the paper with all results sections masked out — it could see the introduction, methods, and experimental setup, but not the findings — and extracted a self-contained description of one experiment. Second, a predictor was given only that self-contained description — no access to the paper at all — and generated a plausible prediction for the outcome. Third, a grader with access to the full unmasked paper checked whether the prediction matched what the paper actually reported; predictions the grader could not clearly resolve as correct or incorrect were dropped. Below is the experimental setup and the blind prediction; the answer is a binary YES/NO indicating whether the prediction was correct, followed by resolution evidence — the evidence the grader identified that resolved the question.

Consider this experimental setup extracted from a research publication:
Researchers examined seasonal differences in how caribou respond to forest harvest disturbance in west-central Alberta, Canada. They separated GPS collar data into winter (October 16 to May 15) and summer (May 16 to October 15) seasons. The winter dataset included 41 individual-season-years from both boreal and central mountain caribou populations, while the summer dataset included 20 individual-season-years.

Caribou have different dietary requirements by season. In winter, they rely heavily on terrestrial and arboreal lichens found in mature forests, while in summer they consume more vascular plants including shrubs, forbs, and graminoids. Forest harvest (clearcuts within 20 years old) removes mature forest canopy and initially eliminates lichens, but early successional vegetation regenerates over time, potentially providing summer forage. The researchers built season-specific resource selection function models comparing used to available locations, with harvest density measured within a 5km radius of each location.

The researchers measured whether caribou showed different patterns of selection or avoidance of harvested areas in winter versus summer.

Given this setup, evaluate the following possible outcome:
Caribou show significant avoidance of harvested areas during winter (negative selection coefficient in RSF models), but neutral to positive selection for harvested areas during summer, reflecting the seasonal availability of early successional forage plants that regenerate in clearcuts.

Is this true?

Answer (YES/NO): NO